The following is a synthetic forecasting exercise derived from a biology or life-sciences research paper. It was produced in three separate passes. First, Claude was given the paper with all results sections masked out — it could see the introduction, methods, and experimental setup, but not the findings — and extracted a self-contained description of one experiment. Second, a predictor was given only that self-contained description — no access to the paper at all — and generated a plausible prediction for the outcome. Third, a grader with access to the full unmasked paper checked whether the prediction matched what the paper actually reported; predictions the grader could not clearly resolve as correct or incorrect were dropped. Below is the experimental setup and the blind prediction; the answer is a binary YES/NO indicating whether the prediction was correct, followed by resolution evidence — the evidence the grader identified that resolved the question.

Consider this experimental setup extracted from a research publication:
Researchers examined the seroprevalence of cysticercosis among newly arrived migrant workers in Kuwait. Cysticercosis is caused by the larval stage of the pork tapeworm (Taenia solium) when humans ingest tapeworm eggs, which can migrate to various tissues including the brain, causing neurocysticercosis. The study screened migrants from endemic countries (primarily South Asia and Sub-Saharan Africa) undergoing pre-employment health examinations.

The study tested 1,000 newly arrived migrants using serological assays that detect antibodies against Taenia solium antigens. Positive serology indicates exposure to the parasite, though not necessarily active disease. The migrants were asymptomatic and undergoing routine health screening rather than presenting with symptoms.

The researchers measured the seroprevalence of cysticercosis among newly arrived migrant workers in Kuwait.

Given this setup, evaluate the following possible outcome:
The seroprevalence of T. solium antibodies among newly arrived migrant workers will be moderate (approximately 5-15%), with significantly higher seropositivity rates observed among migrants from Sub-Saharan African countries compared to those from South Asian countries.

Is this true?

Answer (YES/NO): NO